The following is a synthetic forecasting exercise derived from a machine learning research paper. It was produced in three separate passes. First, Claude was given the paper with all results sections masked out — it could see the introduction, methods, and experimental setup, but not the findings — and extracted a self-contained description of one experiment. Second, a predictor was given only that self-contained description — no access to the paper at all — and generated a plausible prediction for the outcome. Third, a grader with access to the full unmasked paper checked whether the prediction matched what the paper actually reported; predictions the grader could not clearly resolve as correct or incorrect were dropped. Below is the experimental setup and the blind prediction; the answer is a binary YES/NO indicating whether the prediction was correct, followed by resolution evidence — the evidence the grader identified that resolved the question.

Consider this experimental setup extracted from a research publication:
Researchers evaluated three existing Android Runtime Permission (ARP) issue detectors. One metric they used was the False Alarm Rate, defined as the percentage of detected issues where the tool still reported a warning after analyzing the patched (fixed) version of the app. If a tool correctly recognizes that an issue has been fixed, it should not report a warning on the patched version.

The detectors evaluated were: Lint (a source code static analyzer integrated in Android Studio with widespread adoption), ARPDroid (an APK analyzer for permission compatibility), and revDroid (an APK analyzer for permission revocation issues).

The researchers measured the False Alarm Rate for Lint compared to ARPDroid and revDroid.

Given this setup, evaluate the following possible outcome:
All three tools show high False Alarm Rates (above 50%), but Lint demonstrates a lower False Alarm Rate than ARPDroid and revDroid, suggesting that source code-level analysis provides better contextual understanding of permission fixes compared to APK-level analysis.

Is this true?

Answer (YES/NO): YES